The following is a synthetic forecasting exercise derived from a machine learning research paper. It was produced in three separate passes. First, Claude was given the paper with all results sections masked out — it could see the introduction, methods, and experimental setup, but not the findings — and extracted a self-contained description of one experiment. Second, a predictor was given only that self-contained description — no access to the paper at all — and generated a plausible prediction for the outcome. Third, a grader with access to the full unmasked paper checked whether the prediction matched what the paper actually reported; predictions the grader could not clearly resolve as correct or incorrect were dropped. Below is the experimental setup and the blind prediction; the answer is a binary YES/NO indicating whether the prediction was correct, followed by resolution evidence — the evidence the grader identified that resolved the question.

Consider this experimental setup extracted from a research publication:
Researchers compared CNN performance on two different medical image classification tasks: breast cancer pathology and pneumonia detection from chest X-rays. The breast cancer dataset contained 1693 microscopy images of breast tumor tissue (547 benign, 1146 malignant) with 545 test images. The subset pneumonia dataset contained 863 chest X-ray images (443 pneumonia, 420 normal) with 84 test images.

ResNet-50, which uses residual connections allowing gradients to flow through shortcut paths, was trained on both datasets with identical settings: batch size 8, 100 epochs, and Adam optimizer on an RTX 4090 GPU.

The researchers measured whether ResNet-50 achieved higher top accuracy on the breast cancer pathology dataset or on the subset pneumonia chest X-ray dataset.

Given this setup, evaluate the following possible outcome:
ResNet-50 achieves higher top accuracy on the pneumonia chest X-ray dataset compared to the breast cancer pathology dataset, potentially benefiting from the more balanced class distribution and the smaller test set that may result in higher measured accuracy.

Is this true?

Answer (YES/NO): NO